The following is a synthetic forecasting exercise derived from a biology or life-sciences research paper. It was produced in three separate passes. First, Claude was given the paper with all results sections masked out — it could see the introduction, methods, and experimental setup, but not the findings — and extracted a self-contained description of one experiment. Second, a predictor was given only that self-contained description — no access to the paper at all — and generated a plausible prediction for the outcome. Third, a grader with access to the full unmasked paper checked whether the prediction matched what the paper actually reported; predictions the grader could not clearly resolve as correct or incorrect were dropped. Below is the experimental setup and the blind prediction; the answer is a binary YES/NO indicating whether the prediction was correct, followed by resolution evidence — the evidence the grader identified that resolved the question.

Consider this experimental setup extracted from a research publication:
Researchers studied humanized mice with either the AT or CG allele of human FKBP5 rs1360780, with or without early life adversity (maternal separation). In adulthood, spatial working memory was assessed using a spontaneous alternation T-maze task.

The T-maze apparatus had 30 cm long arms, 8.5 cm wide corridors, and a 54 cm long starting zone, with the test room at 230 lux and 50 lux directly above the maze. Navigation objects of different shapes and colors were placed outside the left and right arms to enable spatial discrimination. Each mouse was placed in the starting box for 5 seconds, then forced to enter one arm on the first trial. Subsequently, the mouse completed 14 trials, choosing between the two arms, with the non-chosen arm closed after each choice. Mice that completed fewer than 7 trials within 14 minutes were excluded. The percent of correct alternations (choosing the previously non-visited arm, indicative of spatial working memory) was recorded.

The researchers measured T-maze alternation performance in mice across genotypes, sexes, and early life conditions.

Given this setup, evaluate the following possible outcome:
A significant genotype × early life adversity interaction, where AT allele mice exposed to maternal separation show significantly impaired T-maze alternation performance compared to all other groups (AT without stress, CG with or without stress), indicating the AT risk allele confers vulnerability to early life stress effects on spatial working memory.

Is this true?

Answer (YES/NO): NO